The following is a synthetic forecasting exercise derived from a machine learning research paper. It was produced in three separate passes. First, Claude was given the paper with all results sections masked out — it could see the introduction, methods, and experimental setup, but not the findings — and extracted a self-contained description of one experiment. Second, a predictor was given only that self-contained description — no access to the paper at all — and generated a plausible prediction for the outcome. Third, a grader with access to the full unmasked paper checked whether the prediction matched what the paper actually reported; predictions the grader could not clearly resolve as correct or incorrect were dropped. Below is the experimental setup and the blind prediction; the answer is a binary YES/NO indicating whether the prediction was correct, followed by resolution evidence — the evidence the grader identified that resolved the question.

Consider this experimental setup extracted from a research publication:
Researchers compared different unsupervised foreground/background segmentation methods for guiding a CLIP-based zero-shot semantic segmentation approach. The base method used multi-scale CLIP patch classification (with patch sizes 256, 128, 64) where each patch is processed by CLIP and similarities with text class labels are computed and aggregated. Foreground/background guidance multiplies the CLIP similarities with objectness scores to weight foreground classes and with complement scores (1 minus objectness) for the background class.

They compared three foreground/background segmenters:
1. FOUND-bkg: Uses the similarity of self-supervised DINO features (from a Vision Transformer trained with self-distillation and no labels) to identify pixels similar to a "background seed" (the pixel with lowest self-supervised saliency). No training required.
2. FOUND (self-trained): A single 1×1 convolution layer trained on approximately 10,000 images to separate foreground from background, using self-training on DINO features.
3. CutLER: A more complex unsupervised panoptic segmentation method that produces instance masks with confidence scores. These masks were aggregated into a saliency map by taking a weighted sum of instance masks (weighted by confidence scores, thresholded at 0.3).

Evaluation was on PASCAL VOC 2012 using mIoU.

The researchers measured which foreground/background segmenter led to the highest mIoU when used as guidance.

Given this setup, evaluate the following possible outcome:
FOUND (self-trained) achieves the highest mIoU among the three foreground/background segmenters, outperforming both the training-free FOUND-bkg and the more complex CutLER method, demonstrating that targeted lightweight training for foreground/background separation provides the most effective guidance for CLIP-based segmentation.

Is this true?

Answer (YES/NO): YES